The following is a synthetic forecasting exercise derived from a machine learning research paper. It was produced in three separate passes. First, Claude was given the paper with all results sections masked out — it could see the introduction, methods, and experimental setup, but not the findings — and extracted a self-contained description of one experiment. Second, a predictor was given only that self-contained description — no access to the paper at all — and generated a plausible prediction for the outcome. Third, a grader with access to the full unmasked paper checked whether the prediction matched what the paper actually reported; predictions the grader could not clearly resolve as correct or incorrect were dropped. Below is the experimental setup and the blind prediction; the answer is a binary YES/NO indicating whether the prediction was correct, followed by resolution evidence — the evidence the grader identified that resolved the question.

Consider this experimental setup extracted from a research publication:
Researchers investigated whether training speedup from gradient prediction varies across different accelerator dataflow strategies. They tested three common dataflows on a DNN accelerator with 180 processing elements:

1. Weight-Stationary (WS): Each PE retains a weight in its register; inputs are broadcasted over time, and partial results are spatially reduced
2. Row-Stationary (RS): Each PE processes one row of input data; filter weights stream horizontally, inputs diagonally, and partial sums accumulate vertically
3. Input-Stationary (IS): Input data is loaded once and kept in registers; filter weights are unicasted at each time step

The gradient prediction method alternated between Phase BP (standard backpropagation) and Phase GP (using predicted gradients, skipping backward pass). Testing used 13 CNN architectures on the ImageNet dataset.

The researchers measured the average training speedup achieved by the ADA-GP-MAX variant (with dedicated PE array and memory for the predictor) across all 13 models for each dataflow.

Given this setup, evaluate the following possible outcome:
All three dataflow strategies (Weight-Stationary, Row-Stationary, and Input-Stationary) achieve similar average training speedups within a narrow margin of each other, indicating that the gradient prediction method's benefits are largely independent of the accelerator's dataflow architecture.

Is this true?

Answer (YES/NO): YES